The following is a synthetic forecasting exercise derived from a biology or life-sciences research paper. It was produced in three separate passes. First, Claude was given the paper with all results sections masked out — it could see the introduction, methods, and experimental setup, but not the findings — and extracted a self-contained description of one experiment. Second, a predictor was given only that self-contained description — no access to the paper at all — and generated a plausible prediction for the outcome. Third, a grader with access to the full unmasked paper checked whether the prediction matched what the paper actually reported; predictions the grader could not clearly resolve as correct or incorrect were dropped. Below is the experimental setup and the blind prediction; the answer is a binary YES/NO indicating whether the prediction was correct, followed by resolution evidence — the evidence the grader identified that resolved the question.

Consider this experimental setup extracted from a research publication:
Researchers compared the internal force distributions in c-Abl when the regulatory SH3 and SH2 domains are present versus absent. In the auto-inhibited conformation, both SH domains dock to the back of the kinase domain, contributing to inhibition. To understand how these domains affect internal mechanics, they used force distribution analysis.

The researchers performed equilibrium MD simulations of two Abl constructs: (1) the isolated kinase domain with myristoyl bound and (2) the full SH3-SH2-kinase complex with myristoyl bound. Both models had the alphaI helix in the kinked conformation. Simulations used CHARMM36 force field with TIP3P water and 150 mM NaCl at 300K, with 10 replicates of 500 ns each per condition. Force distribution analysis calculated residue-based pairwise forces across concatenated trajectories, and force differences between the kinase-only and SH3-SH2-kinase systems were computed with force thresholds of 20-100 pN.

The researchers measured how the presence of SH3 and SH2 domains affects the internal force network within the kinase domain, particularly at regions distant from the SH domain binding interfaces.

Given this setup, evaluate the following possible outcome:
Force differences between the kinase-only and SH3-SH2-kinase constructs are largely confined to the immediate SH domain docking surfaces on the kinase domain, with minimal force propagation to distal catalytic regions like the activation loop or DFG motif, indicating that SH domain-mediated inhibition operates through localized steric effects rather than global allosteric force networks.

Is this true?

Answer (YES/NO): NO